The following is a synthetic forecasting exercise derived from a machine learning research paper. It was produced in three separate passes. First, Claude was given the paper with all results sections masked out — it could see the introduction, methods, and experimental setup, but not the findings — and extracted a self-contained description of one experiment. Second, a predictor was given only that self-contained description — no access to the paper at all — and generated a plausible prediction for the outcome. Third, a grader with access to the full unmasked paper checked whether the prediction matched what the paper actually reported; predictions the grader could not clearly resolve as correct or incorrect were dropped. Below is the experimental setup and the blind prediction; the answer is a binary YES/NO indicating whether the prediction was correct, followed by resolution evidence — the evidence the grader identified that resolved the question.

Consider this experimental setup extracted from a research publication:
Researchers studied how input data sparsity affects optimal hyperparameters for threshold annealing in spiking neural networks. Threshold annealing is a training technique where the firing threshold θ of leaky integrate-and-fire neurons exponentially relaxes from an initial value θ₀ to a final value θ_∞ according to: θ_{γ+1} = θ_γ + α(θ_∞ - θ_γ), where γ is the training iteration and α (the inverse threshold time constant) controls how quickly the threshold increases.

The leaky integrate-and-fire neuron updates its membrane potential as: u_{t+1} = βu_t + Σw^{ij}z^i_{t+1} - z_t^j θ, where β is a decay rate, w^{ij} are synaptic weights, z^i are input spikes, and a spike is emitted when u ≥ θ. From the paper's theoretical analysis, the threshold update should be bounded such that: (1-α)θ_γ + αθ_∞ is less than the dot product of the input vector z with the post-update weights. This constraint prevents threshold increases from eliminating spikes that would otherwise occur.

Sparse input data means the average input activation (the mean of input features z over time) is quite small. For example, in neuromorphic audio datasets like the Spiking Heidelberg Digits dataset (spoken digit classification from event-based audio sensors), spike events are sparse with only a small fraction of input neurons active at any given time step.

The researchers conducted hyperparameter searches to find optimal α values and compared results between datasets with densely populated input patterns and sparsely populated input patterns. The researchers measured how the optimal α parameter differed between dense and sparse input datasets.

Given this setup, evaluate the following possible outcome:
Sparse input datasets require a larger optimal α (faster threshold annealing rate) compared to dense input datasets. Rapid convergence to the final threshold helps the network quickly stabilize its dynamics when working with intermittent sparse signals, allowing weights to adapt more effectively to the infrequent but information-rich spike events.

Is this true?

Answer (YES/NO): NO